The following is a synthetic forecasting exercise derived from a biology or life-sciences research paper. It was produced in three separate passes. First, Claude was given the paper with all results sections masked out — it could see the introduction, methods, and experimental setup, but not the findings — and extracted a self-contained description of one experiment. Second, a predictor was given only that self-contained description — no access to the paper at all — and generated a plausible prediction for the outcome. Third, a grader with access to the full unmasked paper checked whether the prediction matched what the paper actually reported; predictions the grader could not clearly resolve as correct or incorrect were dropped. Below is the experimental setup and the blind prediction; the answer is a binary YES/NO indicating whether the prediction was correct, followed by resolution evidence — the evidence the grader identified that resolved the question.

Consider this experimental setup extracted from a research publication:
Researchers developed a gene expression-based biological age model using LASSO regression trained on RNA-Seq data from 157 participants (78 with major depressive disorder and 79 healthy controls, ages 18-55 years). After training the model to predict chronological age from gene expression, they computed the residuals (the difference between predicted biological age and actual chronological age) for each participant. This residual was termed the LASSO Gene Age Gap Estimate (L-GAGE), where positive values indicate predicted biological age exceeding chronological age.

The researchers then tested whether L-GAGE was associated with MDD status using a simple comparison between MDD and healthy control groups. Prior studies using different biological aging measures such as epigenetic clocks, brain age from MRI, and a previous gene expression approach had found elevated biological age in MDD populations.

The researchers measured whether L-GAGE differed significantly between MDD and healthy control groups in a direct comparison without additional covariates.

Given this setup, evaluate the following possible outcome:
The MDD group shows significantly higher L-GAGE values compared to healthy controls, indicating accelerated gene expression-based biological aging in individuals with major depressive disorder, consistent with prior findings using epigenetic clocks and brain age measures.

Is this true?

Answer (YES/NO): NO